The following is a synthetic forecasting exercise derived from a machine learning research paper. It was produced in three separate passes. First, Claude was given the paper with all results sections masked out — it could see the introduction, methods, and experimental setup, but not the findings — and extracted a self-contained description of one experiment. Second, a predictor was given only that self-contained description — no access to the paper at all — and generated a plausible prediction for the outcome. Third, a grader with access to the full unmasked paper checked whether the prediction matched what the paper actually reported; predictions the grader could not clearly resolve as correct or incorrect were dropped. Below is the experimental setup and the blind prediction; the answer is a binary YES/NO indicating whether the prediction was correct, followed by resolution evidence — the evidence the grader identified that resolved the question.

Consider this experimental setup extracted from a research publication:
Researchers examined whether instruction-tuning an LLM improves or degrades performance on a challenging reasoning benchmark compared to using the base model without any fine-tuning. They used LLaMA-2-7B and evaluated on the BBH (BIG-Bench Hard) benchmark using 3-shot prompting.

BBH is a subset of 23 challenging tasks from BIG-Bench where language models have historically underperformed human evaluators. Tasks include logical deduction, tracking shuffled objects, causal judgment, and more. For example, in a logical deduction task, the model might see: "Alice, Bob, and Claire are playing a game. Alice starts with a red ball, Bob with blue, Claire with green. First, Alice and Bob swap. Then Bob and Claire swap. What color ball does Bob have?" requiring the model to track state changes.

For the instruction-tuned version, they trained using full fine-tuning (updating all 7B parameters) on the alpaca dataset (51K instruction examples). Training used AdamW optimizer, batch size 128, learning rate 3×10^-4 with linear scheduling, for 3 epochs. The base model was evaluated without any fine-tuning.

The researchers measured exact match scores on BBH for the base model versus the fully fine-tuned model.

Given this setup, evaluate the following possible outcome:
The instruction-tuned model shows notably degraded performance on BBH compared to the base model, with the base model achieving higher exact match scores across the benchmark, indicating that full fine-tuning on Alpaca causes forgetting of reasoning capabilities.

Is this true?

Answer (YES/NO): NO